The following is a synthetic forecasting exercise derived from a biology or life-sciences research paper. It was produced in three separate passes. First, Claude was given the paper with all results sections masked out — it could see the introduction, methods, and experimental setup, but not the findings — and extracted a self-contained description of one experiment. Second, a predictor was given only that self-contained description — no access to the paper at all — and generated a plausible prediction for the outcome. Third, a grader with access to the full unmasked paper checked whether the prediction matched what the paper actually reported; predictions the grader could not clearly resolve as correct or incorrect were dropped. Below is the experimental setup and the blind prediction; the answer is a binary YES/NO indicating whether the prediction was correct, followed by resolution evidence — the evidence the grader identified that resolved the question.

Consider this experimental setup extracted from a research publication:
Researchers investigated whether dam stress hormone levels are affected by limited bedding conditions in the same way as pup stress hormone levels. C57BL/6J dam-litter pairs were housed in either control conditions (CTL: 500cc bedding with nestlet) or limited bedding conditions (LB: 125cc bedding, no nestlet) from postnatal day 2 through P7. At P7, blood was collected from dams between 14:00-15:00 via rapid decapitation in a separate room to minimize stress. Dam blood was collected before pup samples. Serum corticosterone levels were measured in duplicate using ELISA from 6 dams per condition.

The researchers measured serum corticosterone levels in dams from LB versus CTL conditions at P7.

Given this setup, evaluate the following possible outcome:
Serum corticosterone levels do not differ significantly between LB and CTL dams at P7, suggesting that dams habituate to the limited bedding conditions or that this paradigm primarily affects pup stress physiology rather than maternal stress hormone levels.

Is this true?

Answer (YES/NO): YES